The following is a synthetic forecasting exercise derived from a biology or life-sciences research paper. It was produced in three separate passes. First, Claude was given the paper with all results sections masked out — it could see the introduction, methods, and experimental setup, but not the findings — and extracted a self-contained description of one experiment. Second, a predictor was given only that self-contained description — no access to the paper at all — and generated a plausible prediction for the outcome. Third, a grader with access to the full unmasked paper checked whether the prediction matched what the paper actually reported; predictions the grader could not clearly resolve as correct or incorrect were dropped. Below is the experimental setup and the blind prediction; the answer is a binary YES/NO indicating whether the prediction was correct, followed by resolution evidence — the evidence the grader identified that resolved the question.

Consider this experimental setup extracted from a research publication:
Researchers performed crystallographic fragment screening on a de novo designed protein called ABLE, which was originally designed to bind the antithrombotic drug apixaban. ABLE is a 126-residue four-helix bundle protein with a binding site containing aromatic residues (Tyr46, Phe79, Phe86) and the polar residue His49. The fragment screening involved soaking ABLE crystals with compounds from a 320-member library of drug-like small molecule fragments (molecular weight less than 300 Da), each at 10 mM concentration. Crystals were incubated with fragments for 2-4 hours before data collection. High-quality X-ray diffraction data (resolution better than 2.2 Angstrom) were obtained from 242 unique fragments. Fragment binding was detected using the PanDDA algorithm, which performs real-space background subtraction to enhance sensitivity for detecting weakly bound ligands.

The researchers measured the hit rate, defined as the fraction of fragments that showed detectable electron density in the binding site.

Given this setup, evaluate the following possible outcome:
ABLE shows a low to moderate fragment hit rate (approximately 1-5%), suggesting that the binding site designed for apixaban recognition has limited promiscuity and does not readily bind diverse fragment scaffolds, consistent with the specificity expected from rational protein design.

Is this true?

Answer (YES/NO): NO